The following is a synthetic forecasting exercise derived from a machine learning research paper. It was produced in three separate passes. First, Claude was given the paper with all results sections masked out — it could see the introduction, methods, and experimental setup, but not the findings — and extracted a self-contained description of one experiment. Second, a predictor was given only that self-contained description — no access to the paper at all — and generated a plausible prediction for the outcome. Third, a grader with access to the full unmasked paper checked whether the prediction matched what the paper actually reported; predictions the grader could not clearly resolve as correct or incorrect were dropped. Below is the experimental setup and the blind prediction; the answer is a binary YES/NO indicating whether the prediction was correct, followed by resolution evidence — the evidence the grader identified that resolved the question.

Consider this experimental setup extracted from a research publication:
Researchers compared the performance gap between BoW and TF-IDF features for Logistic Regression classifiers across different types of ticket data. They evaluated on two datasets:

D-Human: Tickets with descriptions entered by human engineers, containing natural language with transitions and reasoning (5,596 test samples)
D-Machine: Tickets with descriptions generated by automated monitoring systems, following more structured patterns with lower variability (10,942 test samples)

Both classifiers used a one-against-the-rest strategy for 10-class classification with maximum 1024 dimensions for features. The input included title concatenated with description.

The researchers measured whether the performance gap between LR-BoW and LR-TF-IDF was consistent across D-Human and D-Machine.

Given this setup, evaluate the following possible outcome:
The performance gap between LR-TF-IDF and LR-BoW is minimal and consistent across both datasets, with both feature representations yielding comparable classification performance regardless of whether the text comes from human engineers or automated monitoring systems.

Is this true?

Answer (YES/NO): YES